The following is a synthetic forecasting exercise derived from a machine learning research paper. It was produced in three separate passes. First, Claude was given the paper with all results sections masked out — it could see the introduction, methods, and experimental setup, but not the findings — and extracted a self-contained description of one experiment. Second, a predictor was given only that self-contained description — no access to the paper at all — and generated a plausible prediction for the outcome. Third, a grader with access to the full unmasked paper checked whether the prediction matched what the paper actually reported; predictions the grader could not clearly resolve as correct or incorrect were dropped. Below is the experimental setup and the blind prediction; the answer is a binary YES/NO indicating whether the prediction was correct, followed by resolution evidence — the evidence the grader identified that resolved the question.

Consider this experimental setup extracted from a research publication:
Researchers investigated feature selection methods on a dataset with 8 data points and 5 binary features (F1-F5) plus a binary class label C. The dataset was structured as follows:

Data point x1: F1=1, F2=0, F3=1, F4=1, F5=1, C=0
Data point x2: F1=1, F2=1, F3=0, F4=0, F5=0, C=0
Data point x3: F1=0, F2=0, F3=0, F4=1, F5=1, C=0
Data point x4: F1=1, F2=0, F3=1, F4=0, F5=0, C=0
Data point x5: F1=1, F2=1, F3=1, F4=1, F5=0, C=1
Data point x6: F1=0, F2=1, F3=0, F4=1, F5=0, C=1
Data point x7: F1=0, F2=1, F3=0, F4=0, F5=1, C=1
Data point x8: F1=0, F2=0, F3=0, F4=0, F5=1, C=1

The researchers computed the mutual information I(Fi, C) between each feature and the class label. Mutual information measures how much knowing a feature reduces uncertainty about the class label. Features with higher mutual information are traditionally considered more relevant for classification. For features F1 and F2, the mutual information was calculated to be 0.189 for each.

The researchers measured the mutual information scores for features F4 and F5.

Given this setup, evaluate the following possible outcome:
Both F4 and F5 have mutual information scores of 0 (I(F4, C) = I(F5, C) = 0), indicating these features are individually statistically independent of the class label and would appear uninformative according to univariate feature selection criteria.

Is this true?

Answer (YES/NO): YES